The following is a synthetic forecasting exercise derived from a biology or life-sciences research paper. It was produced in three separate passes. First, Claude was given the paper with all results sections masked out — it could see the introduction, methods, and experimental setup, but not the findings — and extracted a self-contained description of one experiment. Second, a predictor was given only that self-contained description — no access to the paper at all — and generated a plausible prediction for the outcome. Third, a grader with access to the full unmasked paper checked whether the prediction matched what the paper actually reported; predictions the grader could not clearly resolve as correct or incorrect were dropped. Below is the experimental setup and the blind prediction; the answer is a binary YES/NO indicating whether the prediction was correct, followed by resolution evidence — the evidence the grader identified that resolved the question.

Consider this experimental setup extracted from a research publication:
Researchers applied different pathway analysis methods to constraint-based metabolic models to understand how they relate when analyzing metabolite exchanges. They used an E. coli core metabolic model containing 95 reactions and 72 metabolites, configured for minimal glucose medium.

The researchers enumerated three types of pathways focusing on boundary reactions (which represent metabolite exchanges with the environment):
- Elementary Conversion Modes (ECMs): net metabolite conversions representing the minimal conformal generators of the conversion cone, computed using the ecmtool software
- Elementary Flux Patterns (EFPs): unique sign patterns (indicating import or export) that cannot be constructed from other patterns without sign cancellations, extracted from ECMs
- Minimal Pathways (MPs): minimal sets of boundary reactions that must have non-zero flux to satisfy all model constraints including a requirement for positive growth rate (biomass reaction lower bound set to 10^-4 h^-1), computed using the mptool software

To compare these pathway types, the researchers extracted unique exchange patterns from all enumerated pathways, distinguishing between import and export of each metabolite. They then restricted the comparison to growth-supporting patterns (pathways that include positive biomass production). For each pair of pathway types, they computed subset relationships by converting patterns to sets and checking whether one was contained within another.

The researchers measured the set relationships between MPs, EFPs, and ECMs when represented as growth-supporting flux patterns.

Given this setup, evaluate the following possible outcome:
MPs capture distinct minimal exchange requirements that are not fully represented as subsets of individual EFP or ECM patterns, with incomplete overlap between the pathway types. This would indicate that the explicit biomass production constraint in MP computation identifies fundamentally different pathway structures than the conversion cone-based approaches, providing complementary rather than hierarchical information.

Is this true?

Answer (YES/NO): NO